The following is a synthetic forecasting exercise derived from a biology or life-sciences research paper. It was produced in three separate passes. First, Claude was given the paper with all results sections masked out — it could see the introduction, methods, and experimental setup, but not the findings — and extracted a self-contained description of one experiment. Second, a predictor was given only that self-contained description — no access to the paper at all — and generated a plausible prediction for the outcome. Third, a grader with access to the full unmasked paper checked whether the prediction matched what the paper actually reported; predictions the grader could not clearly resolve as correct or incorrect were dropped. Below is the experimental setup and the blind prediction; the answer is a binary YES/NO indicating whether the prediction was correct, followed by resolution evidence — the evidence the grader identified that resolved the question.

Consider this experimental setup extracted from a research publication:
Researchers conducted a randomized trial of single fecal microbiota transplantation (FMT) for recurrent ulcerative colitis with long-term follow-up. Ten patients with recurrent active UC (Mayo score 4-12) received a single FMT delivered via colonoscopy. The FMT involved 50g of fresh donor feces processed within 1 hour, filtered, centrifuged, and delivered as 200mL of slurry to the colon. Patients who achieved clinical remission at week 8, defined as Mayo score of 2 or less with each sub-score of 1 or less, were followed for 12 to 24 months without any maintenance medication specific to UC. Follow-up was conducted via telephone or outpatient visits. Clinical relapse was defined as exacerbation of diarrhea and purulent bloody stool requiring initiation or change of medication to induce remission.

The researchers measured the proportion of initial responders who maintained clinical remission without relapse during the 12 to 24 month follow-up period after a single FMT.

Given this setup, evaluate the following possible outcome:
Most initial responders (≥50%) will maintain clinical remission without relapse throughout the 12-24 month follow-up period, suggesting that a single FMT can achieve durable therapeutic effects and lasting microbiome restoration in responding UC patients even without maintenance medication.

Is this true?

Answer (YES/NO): YES